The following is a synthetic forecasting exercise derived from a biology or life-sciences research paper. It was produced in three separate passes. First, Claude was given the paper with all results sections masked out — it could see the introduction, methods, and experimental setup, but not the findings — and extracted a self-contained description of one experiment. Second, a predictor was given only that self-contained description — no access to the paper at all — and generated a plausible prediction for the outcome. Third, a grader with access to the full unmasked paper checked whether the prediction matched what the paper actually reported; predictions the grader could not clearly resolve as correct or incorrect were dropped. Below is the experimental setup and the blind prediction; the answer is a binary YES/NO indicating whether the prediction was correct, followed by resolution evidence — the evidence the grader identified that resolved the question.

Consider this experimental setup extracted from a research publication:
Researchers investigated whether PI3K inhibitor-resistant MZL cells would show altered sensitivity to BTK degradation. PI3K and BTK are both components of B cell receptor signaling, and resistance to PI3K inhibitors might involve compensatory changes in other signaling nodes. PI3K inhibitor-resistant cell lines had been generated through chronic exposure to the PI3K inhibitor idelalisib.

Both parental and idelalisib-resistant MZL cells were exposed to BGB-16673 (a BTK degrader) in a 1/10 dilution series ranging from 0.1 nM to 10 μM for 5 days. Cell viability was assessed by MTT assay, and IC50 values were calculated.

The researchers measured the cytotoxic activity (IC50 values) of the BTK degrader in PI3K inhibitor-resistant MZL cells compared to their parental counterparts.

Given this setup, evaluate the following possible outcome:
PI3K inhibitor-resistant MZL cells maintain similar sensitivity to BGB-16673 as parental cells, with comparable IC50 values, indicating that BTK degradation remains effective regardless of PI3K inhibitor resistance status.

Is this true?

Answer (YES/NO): NO